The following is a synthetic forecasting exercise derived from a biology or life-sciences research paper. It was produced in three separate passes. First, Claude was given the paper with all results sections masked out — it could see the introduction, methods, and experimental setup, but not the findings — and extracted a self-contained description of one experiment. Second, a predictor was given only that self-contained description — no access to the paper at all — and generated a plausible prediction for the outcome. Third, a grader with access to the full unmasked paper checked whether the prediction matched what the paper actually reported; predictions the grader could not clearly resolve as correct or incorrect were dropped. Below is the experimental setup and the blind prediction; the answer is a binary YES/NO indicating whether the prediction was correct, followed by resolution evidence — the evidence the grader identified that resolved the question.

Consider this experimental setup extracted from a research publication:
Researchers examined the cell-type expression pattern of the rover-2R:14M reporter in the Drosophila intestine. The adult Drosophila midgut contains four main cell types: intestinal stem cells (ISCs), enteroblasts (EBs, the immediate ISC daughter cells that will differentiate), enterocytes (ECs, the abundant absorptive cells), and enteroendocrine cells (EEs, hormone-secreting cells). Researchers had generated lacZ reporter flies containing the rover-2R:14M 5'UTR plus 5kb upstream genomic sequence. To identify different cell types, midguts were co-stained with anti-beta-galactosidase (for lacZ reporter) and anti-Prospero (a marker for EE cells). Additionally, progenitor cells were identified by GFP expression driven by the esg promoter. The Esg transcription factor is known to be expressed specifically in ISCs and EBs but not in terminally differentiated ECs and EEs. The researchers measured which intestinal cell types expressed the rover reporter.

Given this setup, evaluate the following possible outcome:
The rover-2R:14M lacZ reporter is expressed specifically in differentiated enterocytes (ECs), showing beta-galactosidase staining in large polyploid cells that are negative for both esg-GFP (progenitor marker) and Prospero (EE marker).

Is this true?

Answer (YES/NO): NO